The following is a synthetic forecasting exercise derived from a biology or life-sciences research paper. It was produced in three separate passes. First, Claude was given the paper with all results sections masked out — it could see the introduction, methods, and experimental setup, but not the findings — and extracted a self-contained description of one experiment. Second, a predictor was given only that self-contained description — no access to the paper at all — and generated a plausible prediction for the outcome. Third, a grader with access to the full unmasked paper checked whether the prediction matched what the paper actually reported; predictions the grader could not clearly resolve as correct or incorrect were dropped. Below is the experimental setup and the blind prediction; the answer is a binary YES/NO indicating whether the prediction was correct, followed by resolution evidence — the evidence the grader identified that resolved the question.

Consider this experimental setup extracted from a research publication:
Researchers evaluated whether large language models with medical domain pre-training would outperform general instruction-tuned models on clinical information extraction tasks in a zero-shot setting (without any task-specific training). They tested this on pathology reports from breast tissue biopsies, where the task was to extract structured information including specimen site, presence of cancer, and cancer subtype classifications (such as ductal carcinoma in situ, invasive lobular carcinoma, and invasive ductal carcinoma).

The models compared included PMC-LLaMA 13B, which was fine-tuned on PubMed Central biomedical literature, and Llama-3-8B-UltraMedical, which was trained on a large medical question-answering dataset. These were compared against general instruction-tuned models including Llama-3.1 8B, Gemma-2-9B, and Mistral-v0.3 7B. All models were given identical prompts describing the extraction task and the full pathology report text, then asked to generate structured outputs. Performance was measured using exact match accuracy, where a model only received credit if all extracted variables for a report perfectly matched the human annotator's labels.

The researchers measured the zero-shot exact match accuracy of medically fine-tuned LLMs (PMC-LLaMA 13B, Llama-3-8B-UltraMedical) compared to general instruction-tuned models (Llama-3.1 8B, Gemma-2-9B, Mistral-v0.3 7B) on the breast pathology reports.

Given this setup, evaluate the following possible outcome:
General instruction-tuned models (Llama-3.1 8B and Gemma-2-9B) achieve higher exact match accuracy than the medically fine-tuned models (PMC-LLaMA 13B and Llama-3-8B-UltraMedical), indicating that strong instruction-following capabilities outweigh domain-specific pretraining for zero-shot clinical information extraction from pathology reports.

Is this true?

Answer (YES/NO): YES